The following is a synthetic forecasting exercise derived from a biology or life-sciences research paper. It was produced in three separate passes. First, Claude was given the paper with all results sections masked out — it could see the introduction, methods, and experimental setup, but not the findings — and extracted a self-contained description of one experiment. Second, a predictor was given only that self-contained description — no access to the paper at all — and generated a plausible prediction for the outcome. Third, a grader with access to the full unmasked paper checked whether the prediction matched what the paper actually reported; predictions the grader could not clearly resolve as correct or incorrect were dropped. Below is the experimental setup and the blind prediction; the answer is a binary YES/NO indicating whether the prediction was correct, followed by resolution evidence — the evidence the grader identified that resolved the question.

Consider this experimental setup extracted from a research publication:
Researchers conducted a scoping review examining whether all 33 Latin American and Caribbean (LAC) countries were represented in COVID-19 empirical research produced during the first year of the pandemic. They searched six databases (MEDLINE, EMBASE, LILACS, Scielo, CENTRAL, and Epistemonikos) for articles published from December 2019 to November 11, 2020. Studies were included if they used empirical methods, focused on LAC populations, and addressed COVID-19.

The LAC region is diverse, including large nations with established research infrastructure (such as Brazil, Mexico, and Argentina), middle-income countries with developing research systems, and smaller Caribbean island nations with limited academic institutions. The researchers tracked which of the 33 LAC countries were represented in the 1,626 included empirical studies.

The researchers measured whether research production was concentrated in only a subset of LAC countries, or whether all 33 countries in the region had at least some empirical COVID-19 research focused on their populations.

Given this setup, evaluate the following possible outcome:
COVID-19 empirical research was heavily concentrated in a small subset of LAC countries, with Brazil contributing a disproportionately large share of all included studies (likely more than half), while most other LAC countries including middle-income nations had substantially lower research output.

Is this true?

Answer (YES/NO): YES